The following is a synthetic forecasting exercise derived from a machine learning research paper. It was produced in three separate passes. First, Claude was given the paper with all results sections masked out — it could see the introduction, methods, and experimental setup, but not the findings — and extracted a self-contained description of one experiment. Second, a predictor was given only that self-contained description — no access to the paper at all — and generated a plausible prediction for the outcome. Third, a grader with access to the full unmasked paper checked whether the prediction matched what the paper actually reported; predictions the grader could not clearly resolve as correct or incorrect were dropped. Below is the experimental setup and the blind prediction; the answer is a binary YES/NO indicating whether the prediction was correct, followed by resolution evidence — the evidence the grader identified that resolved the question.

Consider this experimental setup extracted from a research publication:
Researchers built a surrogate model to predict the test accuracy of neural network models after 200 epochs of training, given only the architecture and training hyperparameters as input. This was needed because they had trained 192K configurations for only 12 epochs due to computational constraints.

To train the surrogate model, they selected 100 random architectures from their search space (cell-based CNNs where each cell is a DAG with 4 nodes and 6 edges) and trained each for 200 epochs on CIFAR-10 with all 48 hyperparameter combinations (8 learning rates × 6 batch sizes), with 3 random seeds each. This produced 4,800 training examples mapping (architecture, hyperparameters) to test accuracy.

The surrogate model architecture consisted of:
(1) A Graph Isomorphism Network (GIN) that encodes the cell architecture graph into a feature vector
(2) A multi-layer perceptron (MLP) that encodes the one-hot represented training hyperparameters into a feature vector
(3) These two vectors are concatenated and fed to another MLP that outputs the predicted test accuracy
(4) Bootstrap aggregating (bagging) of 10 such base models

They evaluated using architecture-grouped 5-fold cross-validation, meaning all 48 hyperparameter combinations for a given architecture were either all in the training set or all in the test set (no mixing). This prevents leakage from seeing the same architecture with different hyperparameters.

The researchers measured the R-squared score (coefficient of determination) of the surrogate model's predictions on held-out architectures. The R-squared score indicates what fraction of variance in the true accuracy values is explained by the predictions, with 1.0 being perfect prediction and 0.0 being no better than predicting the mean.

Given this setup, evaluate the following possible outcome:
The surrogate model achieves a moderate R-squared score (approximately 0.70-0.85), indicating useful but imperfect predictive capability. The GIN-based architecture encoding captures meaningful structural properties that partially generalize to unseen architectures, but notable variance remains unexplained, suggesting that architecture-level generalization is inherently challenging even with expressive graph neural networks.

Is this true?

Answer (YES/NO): NO